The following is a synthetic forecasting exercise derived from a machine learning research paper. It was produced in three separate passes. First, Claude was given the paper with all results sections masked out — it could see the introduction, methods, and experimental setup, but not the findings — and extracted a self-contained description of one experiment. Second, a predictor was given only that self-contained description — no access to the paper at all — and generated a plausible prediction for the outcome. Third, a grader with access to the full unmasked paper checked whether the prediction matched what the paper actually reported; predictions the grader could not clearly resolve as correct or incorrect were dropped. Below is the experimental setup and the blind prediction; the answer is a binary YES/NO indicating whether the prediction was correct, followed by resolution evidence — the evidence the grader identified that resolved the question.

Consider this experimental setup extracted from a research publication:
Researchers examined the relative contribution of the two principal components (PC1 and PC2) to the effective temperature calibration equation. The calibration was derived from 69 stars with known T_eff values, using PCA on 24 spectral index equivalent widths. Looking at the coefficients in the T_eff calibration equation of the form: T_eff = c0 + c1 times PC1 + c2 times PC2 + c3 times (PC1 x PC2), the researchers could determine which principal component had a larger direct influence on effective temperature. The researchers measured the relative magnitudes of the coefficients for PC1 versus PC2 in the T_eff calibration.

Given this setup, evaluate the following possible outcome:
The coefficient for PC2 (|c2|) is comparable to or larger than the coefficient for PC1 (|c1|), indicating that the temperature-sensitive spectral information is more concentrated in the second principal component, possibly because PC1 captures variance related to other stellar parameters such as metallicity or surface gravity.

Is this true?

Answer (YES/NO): YES